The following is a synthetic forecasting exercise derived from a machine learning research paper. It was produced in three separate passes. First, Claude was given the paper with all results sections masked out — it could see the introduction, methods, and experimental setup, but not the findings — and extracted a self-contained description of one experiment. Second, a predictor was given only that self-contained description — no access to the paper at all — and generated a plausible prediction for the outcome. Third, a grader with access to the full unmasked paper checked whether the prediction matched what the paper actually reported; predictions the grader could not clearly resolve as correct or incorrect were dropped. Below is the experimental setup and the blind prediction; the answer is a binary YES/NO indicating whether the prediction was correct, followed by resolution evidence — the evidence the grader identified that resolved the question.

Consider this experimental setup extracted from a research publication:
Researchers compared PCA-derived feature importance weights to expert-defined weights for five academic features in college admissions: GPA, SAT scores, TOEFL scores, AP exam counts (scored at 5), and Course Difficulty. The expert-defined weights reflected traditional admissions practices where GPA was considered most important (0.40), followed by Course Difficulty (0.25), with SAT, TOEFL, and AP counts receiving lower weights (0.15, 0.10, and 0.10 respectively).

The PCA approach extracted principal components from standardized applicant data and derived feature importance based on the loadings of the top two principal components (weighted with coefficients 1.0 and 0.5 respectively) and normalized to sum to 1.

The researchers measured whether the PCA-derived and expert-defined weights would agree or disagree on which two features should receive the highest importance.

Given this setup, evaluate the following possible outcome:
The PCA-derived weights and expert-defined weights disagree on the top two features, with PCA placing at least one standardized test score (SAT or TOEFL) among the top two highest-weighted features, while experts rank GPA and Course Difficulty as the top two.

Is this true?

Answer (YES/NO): NO